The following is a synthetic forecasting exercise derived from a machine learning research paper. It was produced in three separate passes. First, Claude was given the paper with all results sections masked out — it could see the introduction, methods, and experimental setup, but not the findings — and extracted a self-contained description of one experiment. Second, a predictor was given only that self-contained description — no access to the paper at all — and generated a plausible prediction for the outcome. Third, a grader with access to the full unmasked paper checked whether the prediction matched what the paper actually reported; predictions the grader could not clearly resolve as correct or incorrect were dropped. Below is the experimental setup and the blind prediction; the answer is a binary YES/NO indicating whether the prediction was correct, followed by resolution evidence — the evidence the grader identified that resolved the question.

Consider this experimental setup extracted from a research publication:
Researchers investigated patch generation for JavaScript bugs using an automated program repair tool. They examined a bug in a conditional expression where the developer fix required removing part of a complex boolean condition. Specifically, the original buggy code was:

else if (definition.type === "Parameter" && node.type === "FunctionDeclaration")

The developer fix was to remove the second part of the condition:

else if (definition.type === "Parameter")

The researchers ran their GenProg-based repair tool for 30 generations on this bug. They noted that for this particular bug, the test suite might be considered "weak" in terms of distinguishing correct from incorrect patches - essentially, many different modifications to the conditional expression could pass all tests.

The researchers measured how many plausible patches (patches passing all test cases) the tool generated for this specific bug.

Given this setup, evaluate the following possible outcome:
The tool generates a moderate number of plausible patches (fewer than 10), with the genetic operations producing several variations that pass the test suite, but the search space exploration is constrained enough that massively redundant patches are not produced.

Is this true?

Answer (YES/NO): NO